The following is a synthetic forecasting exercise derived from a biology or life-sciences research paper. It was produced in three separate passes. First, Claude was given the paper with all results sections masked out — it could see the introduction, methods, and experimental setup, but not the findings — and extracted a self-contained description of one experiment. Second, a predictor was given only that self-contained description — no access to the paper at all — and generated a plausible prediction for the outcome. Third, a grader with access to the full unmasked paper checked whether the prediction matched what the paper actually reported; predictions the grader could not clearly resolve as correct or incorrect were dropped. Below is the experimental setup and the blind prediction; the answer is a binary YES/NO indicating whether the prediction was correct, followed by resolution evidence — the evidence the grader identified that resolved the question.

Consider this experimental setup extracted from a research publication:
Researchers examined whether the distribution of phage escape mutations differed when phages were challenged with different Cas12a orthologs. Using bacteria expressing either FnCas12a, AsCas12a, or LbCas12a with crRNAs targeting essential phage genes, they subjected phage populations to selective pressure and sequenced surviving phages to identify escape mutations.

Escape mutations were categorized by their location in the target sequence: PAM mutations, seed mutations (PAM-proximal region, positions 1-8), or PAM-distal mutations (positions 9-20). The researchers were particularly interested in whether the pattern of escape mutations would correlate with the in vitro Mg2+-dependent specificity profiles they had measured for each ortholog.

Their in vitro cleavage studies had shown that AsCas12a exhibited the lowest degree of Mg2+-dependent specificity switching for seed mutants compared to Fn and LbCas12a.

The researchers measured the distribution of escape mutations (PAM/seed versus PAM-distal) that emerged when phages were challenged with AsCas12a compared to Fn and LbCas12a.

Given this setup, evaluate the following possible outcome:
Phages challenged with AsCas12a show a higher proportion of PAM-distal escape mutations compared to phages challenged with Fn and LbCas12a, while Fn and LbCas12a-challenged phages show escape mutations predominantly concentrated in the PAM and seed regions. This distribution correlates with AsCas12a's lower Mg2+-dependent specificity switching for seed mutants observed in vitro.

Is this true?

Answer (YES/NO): NO